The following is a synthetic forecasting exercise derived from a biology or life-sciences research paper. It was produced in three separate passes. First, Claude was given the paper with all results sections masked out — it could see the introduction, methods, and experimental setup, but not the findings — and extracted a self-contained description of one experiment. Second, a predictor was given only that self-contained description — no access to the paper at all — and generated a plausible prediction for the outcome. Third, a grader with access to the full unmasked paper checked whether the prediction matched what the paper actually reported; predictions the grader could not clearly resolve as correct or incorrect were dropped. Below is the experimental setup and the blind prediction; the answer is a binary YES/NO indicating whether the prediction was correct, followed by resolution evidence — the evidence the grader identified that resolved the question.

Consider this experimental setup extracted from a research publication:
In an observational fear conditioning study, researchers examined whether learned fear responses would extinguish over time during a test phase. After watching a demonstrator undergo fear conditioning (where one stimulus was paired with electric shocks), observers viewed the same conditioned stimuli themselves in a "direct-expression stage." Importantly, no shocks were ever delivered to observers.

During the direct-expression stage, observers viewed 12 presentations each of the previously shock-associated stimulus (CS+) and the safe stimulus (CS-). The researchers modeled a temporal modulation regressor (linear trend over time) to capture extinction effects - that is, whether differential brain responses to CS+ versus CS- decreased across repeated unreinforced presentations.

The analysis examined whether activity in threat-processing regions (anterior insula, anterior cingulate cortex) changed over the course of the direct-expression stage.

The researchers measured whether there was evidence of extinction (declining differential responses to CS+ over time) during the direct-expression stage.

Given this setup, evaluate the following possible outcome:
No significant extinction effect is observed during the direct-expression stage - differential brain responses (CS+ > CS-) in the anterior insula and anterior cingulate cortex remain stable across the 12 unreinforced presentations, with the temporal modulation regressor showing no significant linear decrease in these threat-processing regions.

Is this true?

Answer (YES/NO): NO